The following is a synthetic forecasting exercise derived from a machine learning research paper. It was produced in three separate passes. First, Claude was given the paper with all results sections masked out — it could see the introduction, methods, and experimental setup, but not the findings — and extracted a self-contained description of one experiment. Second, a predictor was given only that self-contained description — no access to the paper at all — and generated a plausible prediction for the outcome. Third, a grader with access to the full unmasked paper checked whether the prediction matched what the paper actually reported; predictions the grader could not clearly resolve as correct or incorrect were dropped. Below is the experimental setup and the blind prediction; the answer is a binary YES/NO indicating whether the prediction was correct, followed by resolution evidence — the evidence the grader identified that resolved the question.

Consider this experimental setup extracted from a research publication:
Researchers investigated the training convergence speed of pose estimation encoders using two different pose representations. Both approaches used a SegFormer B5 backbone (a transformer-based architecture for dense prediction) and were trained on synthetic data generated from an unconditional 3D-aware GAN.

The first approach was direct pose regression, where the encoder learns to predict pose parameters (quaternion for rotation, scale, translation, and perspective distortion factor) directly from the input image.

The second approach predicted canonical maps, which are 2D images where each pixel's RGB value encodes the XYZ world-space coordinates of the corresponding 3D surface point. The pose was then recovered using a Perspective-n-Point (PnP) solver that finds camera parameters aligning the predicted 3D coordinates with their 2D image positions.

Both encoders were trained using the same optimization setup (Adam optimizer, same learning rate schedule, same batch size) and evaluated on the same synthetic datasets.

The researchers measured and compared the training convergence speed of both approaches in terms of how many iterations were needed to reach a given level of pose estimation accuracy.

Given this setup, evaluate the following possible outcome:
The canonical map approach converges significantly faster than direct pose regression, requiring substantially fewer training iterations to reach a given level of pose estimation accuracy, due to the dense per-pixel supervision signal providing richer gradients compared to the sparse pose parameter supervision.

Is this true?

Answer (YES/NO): NO